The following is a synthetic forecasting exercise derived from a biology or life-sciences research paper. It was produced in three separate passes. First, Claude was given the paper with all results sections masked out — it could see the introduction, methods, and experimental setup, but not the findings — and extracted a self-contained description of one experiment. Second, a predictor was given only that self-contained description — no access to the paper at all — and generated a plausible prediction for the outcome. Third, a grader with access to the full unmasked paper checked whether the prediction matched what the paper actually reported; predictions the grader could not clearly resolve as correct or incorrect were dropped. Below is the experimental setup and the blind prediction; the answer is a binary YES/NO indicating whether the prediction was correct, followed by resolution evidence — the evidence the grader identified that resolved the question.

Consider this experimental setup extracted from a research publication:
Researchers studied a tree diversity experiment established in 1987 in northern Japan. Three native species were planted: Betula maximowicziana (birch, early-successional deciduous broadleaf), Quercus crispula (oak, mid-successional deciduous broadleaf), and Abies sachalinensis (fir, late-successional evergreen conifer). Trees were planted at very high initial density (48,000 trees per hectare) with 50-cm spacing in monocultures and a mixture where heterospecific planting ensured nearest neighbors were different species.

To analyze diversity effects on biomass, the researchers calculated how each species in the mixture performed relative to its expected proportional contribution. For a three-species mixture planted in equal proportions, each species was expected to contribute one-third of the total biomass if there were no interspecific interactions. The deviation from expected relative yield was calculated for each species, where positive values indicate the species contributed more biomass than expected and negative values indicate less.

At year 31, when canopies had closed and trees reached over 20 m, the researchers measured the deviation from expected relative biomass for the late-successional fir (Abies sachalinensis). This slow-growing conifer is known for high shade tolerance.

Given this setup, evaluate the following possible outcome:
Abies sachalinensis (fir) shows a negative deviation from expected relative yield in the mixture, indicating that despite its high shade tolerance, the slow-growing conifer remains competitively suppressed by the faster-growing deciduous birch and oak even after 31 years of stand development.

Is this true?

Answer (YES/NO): YES